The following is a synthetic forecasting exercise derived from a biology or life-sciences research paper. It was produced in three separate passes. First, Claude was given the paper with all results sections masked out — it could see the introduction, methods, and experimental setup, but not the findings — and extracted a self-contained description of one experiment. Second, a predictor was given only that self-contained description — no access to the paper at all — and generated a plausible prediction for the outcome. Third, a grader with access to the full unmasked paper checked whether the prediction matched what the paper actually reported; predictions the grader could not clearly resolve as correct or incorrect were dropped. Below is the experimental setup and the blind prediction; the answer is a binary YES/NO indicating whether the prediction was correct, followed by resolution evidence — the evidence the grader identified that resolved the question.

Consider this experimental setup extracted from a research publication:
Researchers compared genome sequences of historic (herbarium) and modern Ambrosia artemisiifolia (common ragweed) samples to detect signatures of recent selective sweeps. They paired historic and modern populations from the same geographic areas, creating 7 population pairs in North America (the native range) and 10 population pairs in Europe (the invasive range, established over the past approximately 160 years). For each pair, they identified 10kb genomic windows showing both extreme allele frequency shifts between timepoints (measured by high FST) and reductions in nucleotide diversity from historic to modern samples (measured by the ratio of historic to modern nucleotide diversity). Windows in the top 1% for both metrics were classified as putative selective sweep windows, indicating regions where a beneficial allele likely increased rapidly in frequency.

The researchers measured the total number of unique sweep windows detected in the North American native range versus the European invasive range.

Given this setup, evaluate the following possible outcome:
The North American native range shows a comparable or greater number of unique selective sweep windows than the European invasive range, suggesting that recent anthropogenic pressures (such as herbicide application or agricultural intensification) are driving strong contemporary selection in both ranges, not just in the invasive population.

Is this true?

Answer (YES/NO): NO